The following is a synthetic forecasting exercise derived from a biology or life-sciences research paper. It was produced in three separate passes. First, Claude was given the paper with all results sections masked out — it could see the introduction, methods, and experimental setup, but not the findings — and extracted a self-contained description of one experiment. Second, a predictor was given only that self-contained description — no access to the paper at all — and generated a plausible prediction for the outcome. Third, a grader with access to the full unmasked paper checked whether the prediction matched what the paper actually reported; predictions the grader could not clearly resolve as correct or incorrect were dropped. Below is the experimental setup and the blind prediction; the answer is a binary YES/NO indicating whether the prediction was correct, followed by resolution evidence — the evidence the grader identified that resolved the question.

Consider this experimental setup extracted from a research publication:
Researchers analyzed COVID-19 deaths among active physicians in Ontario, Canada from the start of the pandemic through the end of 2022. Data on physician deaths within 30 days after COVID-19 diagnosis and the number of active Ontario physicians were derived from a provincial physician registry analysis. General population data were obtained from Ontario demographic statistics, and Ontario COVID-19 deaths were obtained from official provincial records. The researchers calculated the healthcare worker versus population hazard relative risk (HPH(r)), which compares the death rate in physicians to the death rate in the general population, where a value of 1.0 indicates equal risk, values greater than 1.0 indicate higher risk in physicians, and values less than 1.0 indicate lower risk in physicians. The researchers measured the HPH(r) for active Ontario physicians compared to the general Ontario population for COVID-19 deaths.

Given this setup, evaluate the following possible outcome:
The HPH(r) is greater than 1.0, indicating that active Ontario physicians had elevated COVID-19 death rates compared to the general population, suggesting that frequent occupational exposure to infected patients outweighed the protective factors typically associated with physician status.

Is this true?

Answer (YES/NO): NO